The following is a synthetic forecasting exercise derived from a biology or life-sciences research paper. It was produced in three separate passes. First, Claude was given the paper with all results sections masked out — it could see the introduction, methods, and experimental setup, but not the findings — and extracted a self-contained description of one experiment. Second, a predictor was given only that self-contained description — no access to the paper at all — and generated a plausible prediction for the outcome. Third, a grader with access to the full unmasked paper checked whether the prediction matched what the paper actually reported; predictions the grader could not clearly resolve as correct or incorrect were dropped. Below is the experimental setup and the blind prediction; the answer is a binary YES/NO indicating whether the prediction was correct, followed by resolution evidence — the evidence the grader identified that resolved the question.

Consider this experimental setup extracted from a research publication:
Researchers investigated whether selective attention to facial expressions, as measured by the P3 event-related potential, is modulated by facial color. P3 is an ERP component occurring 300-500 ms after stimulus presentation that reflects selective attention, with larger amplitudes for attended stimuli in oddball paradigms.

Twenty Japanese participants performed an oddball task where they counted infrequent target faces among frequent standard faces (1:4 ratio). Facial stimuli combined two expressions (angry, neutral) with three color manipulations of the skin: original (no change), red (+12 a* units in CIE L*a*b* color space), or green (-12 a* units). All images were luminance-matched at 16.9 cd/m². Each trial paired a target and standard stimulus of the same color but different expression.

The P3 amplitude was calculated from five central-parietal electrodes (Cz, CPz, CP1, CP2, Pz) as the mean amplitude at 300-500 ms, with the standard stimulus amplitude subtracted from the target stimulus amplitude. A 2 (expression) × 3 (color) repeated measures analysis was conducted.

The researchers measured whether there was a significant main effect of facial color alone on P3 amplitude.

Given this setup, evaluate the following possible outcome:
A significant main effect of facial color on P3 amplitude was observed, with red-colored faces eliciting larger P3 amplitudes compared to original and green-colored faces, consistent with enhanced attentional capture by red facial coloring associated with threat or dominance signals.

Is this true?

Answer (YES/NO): NO